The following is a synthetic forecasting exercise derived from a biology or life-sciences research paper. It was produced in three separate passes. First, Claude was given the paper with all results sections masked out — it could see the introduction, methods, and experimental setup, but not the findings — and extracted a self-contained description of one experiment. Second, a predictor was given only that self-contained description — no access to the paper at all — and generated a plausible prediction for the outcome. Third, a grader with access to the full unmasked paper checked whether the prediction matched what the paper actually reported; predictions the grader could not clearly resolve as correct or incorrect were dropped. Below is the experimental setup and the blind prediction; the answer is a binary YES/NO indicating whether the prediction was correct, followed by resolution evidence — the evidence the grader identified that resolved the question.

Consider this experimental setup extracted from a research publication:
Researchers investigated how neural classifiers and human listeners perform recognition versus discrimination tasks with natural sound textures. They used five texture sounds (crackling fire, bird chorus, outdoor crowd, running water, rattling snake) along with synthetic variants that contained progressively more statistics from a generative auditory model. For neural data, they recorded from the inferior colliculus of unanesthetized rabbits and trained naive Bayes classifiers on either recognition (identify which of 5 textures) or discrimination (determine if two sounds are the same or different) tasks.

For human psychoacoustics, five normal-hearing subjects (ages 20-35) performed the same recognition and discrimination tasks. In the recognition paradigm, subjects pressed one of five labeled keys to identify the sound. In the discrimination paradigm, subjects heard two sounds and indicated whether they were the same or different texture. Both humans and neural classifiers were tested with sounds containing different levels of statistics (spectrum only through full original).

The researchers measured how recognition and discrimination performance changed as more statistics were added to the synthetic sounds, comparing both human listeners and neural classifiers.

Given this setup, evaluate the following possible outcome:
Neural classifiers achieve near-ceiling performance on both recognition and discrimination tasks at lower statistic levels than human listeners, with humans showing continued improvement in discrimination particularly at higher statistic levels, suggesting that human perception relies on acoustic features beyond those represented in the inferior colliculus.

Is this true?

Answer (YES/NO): NO